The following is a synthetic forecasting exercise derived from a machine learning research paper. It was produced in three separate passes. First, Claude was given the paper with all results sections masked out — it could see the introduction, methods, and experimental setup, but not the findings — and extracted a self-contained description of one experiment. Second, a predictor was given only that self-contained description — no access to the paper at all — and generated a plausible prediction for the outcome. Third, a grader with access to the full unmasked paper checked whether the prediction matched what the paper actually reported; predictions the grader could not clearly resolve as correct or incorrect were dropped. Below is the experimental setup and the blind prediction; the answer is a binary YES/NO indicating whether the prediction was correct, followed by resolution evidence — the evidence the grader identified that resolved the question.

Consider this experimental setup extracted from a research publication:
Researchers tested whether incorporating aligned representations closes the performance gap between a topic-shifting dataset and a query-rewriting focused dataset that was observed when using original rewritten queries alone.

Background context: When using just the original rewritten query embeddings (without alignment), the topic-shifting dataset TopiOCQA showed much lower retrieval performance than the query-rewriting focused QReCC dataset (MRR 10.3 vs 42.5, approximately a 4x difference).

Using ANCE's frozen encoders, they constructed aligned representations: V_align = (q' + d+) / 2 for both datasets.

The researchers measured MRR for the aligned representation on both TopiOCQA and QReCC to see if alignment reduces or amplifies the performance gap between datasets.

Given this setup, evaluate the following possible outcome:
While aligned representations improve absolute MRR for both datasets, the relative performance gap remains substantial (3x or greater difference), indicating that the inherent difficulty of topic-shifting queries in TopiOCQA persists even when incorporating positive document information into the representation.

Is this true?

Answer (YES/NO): NO